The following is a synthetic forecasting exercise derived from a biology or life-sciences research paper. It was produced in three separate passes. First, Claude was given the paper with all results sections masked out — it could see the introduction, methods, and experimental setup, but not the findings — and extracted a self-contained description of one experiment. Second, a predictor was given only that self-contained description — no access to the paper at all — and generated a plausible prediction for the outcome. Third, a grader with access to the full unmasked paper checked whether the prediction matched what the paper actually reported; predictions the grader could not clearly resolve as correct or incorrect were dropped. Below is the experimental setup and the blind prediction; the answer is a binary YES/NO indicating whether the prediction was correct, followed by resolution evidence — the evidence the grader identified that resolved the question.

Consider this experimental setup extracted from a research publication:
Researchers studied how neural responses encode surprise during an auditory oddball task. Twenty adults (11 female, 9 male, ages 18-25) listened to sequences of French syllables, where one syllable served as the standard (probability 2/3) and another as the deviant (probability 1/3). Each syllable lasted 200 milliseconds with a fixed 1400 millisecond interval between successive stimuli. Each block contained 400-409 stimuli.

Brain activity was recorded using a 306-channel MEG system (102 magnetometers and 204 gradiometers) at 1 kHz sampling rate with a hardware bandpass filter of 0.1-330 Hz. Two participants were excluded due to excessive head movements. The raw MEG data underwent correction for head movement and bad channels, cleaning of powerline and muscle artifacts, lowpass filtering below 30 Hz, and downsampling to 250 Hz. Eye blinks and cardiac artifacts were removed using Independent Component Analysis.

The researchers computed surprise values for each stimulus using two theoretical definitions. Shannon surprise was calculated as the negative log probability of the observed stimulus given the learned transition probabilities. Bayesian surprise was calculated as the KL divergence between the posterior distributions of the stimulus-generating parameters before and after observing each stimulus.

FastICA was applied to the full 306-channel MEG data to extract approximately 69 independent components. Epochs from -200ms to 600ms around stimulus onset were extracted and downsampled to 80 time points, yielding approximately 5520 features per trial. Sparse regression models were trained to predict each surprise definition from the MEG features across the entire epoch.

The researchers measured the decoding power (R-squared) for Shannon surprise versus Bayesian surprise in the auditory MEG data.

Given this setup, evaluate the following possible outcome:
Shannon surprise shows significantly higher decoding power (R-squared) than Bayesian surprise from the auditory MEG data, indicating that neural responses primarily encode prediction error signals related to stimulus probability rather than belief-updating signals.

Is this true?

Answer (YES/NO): YES